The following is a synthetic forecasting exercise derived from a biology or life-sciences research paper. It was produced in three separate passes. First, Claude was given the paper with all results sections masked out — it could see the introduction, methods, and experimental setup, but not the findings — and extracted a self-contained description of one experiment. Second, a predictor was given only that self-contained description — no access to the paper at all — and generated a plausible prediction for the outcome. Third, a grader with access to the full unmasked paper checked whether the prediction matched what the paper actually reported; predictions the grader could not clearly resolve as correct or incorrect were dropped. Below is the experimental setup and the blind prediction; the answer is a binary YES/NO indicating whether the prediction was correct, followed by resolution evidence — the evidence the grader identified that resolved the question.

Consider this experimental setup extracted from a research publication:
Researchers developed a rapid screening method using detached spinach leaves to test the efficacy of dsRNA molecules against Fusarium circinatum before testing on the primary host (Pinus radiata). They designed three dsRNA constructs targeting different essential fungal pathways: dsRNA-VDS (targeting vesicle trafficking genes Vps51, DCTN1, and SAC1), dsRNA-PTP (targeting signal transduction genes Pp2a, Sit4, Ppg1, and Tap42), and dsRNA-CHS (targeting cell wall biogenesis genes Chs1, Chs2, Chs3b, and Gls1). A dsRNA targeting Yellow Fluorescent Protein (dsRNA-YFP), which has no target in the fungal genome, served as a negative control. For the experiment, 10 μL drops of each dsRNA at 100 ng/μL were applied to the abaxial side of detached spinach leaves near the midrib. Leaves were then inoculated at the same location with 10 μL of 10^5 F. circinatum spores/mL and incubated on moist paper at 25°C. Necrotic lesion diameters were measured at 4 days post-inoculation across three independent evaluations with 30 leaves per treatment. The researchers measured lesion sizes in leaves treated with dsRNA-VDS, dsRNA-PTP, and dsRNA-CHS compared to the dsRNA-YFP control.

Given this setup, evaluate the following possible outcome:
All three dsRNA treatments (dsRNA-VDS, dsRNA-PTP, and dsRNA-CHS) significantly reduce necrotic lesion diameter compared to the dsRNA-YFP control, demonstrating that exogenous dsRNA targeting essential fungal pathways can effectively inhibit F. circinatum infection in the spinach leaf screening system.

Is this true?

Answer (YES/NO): YES